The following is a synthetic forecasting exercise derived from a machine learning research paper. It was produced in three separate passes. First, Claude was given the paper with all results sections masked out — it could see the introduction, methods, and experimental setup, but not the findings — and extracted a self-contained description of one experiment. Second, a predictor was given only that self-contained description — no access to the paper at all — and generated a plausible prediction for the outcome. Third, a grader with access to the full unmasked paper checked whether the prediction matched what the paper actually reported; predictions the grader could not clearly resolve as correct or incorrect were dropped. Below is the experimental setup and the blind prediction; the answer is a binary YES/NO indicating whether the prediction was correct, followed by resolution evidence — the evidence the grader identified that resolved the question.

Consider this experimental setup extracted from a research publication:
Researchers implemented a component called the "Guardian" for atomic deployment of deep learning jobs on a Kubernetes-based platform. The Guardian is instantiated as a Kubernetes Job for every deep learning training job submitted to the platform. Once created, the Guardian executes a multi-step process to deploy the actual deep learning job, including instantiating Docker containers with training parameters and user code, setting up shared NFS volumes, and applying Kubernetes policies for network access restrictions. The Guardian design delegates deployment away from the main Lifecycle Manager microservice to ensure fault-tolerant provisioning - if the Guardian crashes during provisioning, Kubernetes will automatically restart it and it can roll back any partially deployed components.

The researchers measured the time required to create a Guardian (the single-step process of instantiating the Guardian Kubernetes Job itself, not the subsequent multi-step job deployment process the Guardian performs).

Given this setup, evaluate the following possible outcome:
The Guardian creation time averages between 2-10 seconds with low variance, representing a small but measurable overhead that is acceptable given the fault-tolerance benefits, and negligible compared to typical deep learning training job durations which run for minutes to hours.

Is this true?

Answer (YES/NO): NO